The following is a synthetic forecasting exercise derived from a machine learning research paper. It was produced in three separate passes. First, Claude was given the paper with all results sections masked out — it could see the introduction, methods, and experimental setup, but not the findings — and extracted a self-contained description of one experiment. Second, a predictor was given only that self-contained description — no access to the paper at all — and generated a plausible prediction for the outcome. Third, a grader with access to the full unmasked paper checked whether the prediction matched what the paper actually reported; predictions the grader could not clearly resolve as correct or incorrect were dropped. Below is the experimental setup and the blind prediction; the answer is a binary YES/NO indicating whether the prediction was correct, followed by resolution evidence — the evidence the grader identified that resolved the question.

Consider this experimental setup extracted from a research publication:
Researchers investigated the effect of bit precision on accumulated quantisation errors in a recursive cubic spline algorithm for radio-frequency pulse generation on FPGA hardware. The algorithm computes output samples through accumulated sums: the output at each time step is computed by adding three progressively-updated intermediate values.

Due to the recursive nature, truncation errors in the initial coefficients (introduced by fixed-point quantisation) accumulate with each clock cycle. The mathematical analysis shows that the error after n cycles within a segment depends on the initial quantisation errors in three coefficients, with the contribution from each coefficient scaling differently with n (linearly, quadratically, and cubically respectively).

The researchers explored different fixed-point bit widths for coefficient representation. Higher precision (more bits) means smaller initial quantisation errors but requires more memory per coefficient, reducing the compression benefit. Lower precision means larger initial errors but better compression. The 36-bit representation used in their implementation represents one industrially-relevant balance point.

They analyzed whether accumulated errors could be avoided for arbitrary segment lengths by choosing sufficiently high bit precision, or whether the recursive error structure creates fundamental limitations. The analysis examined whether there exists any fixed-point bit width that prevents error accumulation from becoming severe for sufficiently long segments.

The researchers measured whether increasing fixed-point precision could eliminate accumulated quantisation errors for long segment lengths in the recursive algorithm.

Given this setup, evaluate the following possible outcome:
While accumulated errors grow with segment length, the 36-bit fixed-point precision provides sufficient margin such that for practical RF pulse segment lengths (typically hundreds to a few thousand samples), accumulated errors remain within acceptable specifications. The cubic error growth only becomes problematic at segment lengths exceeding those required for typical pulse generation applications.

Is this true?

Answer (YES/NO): NO